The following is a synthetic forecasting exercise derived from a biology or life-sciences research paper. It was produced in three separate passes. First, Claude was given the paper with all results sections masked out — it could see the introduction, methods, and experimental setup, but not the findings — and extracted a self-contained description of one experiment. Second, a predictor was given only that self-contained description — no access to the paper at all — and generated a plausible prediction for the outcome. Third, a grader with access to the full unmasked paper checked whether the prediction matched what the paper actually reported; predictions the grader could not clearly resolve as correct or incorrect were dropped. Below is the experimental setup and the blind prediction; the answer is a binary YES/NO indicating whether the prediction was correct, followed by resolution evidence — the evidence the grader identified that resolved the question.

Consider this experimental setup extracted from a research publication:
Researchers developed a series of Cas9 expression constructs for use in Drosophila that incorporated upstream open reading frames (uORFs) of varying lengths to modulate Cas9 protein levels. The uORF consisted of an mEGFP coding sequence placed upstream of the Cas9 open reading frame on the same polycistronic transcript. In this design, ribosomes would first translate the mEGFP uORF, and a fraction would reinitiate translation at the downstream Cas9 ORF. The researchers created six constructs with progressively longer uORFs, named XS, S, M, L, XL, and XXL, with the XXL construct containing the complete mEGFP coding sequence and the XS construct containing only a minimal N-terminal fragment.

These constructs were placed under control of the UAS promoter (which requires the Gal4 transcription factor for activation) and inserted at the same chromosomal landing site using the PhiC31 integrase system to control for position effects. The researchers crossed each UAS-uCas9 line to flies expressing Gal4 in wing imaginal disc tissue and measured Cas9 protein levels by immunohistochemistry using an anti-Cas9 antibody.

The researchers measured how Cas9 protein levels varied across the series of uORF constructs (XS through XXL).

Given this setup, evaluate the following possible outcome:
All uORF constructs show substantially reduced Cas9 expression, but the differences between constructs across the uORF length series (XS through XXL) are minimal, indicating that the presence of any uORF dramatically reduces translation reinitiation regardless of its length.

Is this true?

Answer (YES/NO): NO